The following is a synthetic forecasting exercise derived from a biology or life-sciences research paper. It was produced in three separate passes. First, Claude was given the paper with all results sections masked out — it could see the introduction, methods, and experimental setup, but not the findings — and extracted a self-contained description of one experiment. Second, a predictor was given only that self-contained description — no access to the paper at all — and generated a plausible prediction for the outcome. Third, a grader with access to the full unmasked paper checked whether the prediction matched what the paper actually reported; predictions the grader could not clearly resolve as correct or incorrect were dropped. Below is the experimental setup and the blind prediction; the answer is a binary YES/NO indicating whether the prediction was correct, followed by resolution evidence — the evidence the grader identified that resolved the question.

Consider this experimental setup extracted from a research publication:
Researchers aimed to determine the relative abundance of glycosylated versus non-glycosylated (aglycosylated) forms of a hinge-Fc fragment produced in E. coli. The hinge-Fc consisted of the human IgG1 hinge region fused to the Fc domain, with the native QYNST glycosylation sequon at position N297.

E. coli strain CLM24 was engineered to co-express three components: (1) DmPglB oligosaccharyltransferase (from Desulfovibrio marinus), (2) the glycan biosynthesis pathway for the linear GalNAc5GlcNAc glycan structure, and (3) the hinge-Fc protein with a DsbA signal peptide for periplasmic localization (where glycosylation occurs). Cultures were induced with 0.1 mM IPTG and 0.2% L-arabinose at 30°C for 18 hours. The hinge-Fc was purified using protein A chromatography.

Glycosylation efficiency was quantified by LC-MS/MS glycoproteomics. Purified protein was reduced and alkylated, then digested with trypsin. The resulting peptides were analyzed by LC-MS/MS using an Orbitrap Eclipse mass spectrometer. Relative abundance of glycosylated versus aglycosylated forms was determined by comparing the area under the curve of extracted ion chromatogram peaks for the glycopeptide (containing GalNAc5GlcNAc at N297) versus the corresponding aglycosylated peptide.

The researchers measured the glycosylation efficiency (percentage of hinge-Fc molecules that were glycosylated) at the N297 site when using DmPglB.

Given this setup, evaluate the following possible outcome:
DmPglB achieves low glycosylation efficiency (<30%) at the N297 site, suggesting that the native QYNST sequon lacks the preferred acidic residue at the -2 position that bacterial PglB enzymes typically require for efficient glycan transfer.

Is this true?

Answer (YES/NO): NO